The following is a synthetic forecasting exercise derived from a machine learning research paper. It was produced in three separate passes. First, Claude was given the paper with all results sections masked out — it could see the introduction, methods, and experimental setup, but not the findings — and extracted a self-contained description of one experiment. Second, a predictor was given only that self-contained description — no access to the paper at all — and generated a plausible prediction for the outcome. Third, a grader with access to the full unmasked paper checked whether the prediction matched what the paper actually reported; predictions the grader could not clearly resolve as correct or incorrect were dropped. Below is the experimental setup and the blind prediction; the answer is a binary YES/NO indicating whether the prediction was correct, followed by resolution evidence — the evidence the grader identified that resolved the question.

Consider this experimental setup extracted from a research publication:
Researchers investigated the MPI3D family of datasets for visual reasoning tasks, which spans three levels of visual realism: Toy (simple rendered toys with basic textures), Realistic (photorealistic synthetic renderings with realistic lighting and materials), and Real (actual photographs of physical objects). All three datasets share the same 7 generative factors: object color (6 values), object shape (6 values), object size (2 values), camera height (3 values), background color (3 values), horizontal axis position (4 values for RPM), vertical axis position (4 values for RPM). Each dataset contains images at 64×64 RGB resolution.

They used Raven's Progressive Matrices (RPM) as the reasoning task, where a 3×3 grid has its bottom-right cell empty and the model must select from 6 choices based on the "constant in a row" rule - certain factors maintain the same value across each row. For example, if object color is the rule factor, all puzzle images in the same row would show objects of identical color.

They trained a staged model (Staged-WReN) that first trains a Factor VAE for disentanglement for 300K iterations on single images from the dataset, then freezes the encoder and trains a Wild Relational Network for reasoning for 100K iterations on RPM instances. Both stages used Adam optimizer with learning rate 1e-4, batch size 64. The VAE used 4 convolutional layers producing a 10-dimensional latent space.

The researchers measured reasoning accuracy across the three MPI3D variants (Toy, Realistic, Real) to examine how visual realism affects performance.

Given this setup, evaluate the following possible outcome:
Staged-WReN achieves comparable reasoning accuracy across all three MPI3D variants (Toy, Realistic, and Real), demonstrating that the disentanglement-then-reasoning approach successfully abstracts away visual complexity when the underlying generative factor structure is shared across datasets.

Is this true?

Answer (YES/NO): NO